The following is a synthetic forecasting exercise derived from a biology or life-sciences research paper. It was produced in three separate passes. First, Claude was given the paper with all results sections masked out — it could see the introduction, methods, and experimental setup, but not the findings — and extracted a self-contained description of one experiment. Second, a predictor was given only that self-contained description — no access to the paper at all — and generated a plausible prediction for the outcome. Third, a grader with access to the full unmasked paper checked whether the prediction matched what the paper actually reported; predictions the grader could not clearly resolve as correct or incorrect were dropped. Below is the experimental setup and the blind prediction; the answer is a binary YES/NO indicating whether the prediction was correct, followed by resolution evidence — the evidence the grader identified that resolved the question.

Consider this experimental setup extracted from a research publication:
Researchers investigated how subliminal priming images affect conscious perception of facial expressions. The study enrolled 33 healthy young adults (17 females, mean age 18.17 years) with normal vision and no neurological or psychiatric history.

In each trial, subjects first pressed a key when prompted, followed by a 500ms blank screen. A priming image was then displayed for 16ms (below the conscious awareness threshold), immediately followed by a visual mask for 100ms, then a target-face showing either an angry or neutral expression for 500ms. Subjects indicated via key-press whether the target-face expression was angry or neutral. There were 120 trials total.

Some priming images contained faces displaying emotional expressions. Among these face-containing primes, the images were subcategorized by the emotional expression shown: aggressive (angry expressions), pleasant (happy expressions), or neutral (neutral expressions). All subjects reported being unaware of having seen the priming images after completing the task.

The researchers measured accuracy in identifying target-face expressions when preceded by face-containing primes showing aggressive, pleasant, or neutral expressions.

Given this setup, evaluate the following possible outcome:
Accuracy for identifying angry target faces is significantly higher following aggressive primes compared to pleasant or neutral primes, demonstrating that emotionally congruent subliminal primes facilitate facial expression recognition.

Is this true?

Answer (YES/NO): NO